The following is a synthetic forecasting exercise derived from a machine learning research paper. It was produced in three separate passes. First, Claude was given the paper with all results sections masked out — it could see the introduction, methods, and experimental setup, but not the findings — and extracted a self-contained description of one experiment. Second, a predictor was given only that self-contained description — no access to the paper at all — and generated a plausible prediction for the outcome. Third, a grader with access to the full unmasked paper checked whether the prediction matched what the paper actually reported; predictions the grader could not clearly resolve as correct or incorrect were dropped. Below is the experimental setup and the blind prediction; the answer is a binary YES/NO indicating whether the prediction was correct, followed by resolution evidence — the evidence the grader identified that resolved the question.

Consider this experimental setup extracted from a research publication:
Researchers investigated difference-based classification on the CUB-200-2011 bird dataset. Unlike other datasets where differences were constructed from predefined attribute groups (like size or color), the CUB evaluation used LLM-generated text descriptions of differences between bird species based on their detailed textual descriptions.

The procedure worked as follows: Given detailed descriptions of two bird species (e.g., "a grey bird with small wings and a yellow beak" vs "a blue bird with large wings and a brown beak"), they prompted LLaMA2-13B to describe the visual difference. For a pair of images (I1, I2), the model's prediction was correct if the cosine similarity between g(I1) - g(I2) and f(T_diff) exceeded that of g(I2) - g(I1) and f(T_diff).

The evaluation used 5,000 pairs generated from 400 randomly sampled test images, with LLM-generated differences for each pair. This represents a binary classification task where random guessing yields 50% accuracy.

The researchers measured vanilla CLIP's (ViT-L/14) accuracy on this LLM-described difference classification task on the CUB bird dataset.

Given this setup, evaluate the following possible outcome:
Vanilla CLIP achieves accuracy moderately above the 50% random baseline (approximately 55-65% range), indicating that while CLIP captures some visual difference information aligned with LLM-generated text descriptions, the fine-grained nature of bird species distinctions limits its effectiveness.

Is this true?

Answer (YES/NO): NO